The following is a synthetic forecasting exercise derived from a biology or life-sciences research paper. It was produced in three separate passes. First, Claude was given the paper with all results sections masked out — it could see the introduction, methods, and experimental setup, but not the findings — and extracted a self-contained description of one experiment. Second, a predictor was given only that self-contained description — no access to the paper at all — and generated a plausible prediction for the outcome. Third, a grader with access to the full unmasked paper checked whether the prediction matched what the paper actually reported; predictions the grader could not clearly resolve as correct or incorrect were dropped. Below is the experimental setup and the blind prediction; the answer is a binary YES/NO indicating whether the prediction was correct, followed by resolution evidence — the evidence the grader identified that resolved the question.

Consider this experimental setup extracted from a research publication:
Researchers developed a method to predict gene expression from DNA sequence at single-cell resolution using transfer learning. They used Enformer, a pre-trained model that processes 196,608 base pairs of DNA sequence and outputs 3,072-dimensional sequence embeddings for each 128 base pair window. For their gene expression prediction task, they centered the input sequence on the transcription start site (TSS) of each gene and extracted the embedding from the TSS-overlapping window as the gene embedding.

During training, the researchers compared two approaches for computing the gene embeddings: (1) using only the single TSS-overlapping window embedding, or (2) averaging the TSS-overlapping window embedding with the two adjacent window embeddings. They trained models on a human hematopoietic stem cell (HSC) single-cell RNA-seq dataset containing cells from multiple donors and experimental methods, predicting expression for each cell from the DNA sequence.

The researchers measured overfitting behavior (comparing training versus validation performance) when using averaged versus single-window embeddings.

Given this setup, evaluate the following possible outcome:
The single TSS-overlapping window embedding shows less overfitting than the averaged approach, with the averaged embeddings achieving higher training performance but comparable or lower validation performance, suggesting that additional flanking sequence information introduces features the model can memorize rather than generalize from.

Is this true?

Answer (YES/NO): NO